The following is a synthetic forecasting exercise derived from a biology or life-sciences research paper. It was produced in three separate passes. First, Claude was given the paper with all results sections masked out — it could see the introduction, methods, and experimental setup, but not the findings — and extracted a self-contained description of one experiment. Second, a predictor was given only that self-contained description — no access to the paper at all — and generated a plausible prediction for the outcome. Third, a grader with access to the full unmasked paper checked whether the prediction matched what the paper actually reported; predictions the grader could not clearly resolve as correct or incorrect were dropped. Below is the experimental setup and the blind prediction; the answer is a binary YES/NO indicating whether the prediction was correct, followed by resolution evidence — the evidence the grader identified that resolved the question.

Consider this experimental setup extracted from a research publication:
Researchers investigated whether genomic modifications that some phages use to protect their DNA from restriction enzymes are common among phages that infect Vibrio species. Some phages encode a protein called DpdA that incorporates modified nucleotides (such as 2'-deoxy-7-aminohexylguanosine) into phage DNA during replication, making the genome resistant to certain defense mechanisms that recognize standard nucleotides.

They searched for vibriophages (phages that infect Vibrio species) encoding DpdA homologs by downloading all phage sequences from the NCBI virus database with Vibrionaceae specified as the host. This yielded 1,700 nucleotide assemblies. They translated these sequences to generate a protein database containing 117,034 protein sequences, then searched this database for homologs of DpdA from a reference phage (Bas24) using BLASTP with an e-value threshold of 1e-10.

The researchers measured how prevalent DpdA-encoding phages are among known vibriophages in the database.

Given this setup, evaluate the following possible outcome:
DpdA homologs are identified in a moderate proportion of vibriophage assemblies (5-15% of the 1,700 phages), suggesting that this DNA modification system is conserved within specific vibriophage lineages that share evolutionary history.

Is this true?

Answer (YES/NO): NO